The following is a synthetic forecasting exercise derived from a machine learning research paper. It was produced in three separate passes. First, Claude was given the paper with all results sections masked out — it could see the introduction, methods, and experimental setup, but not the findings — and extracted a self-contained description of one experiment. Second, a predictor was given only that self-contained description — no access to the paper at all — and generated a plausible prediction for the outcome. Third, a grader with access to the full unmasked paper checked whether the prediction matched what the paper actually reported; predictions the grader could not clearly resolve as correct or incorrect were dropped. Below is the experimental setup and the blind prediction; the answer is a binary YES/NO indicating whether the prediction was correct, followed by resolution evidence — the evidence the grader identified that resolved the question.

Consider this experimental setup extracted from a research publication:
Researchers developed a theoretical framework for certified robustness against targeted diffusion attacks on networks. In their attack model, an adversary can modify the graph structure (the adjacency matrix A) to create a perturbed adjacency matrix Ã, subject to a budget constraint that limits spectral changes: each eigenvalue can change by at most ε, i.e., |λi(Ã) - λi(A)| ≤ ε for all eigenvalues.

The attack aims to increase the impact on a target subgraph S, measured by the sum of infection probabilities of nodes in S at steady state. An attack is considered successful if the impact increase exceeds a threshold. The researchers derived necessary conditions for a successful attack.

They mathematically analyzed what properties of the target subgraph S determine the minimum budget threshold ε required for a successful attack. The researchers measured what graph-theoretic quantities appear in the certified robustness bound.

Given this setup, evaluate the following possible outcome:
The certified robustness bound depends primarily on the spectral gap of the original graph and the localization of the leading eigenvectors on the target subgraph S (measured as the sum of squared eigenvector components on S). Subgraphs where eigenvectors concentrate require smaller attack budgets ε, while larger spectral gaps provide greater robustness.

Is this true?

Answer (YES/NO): NO